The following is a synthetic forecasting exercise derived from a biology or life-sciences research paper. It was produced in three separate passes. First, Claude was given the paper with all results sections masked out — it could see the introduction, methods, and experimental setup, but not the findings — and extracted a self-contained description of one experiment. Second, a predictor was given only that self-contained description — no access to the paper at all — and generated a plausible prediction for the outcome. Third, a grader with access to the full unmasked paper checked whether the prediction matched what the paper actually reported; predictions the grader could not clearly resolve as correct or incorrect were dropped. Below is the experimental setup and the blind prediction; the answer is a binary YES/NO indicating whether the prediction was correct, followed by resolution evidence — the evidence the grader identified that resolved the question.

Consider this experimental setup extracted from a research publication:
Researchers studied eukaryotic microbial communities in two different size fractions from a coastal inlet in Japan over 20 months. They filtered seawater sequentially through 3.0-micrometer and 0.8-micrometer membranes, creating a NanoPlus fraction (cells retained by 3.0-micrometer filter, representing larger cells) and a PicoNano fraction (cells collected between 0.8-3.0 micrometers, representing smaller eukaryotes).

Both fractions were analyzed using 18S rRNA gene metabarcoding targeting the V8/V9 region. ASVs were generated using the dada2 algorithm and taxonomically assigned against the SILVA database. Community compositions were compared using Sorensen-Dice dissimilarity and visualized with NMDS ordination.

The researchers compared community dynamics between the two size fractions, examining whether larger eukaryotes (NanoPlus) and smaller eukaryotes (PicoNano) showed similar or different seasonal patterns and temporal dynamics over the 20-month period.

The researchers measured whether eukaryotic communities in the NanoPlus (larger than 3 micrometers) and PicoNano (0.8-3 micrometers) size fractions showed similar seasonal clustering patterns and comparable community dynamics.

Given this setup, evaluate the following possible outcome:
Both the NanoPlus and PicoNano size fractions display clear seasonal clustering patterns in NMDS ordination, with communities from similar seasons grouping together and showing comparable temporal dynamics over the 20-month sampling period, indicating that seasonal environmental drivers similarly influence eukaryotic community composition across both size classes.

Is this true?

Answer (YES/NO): YES